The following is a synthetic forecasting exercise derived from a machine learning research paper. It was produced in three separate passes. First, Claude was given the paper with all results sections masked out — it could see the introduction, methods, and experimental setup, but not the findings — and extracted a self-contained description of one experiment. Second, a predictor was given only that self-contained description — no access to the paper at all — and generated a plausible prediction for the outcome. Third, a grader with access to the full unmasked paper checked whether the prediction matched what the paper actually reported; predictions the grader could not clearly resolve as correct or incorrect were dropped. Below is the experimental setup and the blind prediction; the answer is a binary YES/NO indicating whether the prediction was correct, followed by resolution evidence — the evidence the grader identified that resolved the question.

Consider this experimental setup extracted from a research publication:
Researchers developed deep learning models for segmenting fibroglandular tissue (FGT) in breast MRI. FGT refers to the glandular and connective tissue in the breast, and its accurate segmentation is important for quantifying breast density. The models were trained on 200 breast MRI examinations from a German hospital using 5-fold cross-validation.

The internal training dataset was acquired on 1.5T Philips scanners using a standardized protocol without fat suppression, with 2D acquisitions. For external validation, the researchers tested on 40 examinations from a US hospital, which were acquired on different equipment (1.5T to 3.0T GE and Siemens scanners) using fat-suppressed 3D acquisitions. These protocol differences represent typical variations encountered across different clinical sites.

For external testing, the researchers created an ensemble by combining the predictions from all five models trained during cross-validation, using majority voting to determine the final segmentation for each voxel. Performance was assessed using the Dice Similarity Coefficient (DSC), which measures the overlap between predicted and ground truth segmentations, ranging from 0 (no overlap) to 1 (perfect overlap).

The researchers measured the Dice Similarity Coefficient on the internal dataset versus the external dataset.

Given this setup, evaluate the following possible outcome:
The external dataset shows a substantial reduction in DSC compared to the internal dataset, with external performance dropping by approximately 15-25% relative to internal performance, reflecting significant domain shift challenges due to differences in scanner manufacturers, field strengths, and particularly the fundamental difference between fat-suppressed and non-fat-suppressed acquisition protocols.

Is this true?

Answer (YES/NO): NO